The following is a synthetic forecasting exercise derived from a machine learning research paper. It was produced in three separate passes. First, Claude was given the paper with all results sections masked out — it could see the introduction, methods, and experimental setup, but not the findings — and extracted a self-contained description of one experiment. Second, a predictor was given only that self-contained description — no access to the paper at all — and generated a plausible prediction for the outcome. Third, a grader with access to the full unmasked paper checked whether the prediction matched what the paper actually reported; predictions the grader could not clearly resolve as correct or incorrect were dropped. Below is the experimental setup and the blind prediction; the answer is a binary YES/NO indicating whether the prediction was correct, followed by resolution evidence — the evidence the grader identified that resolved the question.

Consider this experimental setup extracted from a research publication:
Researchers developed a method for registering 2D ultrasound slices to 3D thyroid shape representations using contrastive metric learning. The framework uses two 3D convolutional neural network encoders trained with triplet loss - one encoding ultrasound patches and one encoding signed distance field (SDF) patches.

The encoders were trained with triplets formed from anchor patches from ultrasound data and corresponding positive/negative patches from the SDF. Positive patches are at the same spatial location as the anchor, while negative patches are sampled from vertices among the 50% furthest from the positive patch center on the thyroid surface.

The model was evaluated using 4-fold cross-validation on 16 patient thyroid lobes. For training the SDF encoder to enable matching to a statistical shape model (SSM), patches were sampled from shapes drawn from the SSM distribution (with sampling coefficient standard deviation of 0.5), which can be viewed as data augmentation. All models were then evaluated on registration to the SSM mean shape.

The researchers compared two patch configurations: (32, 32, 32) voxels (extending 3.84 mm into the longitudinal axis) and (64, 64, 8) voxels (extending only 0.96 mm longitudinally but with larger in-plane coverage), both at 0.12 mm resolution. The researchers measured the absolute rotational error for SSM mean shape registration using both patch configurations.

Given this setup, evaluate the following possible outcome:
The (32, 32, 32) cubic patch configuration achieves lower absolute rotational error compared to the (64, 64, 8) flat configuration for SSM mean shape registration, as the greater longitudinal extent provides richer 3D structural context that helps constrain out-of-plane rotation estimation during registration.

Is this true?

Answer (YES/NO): YES